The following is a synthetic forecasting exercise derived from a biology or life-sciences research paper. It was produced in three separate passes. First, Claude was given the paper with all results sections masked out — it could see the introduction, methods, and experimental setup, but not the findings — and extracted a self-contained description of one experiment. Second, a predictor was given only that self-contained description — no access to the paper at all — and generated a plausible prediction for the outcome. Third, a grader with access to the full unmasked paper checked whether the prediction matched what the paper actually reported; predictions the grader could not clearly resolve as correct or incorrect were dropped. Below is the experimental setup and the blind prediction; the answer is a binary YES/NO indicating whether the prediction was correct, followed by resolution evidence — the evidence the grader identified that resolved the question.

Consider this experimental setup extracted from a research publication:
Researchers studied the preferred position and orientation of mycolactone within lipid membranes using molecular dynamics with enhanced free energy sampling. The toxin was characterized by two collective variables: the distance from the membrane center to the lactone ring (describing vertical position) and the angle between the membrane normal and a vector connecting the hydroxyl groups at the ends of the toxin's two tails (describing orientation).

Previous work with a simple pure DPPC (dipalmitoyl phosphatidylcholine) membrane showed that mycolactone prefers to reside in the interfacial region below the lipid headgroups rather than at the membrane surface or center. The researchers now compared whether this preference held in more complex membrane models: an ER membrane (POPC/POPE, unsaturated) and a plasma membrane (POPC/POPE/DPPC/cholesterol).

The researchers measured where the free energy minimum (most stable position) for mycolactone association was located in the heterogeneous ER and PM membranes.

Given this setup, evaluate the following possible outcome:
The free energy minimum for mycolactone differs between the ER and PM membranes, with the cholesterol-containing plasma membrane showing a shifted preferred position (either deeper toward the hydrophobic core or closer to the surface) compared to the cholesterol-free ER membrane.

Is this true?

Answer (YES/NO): NO